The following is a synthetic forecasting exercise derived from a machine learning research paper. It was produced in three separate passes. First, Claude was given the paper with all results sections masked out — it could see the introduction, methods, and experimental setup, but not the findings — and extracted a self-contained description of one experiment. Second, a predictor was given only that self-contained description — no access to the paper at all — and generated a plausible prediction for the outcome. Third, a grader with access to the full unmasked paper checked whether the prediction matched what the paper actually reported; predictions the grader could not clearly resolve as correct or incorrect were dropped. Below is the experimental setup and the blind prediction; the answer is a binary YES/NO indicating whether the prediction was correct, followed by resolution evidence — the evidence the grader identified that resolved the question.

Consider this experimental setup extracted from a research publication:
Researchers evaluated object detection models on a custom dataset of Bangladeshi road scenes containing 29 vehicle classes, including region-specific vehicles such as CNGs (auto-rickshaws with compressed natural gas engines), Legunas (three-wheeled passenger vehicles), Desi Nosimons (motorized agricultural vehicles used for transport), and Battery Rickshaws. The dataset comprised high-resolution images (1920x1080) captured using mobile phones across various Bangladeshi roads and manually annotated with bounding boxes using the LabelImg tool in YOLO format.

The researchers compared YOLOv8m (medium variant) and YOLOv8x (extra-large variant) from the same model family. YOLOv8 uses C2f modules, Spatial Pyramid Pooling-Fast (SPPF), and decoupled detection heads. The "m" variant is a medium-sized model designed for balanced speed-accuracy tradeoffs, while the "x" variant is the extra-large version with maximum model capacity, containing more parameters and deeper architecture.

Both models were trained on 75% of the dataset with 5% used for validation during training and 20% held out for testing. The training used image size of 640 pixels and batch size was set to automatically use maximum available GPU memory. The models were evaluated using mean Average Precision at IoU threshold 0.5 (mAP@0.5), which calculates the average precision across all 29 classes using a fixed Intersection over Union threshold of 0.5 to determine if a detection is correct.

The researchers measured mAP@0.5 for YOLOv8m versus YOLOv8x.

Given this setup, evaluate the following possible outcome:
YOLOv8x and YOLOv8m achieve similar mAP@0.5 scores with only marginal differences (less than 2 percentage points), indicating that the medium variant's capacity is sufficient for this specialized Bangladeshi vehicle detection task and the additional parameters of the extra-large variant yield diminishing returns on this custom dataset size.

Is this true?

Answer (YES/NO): NO